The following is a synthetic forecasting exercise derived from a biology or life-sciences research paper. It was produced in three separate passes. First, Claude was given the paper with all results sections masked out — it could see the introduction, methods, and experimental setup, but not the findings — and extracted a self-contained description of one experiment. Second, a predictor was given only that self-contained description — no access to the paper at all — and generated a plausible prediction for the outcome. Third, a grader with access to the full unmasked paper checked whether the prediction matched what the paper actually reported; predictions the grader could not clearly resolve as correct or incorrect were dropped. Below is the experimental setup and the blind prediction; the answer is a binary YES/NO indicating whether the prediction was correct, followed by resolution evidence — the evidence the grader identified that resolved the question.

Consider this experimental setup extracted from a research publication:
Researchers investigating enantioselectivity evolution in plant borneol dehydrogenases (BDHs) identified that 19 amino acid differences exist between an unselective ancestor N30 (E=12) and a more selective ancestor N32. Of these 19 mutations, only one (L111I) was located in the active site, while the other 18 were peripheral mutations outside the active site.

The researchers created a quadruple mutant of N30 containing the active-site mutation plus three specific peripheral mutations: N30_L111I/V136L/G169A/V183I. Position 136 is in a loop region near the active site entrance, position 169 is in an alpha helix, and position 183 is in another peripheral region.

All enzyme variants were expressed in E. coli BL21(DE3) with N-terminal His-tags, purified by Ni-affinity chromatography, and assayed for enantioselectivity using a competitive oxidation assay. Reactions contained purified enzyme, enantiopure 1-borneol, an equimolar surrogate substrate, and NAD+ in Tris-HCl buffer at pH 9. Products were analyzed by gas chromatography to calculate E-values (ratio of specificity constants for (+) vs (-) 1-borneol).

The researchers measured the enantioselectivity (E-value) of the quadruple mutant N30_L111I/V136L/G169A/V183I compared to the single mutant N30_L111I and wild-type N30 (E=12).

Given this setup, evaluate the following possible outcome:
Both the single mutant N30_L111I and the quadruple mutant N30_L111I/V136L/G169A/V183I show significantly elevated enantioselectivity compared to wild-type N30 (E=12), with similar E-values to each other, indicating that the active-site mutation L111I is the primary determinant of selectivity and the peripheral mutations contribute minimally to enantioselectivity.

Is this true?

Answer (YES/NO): NO